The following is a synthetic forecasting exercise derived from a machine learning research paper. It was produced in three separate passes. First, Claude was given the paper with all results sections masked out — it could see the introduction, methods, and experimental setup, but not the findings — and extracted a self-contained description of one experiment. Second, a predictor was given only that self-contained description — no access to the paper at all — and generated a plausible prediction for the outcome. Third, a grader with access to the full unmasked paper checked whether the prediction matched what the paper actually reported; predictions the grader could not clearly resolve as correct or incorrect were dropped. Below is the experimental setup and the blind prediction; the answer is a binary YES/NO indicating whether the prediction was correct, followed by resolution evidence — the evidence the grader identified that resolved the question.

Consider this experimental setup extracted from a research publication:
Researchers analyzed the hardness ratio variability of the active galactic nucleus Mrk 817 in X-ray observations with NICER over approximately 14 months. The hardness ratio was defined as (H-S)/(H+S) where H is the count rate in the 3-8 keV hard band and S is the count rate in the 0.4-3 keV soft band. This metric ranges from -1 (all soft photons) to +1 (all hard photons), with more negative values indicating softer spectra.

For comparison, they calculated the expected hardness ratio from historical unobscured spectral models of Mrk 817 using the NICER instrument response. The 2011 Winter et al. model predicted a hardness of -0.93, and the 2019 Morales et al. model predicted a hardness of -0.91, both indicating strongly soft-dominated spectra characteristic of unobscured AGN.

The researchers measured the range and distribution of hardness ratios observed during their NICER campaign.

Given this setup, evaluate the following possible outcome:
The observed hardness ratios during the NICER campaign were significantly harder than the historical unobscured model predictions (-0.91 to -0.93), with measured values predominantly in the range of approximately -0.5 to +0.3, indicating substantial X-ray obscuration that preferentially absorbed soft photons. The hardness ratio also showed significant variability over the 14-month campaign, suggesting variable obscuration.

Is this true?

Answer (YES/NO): NO